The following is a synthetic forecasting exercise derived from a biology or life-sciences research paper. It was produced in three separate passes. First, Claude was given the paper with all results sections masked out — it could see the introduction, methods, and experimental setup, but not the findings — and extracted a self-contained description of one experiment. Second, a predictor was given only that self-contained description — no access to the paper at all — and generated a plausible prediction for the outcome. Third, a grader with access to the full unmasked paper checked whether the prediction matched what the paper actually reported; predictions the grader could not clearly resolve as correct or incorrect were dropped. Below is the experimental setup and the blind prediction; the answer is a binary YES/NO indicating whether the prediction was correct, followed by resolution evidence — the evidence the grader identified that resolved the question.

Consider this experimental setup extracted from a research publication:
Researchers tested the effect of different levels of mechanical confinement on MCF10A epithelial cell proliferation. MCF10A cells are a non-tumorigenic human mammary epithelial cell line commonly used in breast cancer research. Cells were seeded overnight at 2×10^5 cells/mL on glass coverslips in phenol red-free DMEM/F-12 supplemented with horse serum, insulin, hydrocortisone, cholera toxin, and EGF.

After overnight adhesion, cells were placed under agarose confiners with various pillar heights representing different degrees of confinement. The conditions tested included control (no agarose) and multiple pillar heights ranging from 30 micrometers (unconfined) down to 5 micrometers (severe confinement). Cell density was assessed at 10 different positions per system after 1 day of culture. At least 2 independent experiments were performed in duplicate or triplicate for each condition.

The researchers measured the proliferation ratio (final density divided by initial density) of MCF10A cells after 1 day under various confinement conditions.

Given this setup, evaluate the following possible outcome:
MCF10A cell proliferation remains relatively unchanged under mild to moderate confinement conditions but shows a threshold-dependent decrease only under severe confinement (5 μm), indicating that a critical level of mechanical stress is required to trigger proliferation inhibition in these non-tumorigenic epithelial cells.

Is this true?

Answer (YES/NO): YES